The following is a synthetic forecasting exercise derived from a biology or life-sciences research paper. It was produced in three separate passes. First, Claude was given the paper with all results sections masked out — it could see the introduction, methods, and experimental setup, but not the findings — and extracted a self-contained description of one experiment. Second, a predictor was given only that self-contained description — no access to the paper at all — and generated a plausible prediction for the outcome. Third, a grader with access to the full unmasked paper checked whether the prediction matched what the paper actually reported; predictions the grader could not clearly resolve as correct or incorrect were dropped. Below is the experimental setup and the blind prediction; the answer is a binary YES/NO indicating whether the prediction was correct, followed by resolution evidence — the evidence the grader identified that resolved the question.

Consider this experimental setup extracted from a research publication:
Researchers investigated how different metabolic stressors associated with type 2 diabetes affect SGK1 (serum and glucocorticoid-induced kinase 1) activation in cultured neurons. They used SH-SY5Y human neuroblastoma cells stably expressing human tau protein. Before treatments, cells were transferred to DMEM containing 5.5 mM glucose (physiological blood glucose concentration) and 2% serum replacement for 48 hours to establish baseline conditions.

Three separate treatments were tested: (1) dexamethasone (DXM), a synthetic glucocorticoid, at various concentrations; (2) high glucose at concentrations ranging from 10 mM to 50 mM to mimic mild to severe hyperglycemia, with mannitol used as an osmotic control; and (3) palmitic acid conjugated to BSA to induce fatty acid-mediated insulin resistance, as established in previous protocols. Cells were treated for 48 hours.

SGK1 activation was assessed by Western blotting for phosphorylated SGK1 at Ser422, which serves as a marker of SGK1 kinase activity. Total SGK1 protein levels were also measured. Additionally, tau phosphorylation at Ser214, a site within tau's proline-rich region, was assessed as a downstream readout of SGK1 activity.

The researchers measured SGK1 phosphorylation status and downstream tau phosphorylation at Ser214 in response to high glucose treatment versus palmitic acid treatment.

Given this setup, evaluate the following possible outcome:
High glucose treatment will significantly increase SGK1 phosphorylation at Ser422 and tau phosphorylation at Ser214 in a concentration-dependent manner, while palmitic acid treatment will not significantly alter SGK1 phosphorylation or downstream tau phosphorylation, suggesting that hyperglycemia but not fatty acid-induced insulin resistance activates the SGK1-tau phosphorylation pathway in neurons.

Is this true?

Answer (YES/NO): YES